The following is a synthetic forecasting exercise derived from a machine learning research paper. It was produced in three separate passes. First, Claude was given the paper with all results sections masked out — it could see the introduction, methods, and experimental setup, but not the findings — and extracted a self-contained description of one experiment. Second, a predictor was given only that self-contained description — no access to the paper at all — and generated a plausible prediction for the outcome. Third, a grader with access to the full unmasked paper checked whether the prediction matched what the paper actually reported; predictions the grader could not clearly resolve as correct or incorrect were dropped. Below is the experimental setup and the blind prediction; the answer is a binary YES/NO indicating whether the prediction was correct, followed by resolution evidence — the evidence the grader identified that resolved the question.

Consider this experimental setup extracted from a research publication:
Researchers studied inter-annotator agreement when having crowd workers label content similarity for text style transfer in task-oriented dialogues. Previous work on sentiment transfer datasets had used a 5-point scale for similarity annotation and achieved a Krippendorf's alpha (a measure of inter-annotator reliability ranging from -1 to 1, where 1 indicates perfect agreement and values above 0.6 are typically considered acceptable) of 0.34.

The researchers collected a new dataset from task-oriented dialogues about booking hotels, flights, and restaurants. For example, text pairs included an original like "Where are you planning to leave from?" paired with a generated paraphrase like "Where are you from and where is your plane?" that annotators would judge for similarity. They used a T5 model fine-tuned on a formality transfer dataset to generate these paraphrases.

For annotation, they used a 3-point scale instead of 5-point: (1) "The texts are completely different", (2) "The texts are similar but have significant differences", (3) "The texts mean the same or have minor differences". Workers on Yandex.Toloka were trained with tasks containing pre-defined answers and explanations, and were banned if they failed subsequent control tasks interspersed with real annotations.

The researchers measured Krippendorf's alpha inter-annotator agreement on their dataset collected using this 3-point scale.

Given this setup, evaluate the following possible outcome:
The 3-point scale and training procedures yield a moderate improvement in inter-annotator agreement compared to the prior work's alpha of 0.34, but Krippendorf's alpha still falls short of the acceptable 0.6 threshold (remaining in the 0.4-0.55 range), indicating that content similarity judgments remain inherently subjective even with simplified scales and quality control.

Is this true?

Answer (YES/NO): NO